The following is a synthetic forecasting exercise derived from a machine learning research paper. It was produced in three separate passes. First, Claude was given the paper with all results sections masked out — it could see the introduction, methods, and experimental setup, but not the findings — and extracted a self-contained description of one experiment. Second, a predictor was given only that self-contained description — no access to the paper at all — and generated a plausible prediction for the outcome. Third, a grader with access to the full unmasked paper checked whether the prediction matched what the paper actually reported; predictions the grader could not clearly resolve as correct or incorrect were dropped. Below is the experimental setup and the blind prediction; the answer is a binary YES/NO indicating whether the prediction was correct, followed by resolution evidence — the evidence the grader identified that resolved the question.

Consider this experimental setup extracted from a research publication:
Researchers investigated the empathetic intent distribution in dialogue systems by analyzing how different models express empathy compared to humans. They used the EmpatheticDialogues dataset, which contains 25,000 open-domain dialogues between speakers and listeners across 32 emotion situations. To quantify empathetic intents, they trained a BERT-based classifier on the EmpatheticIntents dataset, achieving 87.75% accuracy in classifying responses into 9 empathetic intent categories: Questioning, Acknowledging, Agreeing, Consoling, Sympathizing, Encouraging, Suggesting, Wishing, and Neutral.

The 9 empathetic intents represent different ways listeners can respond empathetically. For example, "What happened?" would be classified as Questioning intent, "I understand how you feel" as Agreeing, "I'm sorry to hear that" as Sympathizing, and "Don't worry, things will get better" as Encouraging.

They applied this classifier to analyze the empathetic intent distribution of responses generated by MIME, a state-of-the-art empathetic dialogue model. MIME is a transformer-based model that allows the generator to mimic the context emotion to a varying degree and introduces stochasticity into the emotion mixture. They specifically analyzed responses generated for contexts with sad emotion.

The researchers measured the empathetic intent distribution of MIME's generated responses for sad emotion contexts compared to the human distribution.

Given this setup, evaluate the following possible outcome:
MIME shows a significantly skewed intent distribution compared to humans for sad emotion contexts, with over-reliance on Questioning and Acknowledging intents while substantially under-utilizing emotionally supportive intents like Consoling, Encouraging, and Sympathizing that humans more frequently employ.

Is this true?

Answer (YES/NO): NO